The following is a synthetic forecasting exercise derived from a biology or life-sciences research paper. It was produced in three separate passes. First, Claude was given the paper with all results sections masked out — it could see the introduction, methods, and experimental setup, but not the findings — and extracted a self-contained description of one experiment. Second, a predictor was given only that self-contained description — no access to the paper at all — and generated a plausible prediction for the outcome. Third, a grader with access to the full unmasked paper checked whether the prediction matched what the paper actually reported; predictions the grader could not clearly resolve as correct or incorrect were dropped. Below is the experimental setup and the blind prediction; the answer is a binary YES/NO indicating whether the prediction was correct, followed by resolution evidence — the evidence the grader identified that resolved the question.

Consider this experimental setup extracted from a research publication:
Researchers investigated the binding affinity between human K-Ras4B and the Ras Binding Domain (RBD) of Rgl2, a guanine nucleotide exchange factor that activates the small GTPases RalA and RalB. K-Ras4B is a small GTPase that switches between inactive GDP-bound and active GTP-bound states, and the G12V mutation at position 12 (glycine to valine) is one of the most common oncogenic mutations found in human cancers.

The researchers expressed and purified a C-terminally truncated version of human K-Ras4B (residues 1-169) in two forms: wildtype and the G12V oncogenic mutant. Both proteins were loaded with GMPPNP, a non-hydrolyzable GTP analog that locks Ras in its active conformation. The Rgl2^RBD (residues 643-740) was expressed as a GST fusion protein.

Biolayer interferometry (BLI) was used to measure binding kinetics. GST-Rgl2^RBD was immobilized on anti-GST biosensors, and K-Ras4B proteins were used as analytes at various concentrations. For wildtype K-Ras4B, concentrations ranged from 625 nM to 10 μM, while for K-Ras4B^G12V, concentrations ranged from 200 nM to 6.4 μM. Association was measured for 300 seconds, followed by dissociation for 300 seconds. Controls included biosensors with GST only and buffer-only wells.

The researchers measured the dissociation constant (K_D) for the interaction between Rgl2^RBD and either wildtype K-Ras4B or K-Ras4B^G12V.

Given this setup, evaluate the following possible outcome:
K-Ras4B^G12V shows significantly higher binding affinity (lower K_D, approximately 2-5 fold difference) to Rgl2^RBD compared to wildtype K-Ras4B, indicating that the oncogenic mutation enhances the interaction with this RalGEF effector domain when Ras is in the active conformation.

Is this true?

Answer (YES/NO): YES